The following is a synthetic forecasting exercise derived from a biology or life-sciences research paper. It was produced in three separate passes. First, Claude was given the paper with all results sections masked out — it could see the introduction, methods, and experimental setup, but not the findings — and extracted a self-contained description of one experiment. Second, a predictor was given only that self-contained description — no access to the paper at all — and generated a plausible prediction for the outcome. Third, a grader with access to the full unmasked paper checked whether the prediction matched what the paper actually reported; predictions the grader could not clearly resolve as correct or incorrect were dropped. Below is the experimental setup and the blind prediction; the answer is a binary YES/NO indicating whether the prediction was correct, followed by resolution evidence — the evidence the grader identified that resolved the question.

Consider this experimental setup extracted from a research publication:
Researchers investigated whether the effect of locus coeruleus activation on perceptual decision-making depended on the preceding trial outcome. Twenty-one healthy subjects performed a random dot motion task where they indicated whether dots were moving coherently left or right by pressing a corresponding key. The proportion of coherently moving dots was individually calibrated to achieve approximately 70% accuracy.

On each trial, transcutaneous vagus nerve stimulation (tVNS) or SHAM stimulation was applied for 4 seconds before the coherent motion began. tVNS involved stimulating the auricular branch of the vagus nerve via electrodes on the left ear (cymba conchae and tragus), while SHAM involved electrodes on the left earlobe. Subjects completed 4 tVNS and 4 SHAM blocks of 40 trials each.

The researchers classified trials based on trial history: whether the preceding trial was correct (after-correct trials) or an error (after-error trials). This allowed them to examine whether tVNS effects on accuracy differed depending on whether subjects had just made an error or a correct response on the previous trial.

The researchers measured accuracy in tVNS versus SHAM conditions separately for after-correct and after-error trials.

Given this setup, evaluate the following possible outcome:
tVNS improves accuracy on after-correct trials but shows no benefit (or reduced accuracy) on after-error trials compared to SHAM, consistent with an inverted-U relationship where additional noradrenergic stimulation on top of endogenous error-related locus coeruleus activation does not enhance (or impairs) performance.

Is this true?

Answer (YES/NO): NO